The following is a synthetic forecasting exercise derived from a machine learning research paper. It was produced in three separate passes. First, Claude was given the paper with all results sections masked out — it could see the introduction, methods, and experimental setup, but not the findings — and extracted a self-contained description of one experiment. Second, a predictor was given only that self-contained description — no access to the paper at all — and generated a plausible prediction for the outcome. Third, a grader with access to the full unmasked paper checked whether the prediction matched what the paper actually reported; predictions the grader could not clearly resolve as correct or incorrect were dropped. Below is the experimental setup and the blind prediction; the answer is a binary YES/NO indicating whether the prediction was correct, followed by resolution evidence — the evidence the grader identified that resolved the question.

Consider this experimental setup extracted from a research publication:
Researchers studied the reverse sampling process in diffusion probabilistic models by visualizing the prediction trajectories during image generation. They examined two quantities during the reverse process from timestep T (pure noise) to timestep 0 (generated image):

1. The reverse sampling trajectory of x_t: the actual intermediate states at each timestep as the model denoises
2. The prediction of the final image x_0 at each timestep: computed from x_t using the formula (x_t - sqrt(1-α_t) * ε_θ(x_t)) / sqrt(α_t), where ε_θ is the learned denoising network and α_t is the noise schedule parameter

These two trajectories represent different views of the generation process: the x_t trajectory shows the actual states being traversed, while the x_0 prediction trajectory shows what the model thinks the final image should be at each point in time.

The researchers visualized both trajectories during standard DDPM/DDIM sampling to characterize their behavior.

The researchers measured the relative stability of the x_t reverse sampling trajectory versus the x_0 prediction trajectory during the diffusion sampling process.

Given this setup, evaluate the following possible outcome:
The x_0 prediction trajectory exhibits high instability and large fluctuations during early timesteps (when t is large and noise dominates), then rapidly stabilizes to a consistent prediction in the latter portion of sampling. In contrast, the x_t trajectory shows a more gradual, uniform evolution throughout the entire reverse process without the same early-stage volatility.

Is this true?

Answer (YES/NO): NO